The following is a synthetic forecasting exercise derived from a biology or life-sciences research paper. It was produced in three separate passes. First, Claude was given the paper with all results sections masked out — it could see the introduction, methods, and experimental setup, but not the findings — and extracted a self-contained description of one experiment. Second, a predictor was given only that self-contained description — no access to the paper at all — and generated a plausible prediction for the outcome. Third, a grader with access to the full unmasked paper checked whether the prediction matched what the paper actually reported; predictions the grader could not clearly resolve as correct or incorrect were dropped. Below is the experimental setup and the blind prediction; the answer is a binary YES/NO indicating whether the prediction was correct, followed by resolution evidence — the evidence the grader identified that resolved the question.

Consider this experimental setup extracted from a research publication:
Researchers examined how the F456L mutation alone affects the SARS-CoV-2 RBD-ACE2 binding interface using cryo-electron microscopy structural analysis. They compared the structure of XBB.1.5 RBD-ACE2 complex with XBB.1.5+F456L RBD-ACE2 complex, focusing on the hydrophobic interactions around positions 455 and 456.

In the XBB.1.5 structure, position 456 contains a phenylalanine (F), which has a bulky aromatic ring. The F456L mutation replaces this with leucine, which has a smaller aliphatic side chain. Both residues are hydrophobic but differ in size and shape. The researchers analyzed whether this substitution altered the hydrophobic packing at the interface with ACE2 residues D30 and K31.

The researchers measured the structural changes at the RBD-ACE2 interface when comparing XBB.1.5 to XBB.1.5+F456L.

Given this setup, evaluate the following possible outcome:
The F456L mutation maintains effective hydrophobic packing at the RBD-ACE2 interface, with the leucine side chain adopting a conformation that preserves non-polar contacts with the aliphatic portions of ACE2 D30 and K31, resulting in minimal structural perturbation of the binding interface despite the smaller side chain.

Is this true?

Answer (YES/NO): YES